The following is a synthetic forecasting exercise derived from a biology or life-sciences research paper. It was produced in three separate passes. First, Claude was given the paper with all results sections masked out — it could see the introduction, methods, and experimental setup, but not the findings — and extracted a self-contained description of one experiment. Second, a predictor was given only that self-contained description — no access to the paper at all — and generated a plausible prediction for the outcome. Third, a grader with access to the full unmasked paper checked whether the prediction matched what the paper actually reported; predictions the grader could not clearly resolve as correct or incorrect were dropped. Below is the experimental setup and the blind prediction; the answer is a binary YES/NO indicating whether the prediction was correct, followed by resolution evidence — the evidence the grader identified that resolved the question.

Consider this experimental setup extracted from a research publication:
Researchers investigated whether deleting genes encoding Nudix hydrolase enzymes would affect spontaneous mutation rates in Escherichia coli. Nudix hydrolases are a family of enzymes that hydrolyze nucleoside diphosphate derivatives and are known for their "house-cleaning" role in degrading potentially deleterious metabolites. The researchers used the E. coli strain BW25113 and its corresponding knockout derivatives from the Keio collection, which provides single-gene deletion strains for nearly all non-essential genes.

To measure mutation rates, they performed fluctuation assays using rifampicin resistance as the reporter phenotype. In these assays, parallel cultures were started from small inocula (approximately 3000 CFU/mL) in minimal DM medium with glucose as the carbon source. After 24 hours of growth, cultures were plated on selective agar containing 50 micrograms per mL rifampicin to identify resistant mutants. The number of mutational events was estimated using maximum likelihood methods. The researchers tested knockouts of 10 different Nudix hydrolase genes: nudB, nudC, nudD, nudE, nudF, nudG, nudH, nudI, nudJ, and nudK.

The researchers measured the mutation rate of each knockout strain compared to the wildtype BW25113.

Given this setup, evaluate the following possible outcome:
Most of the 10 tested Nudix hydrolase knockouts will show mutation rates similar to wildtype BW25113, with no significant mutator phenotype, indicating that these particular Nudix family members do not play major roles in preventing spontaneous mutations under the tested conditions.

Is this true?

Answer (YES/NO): NO